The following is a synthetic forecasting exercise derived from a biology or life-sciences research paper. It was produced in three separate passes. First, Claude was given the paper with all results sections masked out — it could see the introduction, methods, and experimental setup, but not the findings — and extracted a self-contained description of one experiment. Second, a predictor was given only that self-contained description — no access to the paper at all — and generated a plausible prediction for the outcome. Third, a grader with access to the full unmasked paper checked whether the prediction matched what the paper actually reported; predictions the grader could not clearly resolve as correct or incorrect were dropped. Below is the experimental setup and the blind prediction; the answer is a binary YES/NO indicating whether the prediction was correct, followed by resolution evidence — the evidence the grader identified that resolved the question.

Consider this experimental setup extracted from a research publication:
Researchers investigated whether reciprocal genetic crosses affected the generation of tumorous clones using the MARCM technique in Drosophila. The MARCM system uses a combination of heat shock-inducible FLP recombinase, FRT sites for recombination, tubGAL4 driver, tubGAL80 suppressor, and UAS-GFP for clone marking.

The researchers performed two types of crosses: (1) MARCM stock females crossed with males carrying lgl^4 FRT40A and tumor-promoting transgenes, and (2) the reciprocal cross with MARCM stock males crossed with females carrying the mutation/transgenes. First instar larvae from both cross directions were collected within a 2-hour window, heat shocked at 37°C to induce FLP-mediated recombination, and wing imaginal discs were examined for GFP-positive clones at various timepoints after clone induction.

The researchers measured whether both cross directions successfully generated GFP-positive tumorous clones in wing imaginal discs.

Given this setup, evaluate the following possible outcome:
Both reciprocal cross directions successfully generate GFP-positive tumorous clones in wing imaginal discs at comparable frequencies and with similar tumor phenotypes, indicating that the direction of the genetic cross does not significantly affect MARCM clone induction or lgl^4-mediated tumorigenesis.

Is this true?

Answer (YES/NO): NO